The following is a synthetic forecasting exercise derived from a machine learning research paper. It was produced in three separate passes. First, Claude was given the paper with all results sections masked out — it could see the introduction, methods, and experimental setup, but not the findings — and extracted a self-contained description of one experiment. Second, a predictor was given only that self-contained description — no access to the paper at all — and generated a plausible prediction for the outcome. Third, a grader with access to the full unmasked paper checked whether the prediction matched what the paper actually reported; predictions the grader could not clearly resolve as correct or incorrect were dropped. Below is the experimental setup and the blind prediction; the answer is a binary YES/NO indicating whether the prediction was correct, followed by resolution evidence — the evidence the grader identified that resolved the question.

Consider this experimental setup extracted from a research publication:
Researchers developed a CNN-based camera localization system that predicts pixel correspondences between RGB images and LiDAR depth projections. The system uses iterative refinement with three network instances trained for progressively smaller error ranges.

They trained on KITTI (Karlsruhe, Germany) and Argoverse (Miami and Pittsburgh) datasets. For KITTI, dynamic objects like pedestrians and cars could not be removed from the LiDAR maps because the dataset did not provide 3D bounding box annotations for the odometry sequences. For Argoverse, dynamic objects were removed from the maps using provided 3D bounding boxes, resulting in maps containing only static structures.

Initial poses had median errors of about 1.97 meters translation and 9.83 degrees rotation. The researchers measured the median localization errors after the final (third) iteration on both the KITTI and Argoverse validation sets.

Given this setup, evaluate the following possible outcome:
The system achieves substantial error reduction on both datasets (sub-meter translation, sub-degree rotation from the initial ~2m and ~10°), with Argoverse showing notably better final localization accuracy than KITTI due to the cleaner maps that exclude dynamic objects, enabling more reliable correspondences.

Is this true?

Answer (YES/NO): NO